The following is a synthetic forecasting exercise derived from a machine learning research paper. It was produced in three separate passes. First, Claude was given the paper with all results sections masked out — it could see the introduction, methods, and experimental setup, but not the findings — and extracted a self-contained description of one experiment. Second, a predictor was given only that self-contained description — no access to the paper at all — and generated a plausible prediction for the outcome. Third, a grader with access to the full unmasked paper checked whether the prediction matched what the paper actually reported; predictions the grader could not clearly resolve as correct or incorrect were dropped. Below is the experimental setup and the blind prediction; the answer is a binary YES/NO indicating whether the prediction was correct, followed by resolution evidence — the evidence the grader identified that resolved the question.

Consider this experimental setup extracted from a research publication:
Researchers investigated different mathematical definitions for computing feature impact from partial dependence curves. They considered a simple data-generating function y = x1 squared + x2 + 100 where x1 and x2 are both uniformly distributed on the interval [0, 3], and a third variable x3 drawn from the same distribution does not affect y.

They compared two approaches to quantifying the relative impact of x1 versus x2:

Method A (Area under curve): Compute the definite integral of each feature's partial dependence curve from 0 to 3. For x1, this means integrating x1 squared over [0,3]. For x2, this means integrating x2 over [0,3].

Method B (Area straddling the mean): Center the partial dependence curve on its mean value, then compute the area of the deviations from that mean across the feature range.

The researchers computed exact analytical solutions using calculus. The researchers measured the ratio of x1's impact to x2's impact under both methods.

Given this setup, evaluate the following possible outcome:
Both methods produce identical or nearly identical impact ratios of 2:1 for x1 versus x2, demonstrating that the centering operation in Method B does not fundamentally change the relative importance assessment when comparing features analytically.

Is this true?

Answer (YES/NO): NO